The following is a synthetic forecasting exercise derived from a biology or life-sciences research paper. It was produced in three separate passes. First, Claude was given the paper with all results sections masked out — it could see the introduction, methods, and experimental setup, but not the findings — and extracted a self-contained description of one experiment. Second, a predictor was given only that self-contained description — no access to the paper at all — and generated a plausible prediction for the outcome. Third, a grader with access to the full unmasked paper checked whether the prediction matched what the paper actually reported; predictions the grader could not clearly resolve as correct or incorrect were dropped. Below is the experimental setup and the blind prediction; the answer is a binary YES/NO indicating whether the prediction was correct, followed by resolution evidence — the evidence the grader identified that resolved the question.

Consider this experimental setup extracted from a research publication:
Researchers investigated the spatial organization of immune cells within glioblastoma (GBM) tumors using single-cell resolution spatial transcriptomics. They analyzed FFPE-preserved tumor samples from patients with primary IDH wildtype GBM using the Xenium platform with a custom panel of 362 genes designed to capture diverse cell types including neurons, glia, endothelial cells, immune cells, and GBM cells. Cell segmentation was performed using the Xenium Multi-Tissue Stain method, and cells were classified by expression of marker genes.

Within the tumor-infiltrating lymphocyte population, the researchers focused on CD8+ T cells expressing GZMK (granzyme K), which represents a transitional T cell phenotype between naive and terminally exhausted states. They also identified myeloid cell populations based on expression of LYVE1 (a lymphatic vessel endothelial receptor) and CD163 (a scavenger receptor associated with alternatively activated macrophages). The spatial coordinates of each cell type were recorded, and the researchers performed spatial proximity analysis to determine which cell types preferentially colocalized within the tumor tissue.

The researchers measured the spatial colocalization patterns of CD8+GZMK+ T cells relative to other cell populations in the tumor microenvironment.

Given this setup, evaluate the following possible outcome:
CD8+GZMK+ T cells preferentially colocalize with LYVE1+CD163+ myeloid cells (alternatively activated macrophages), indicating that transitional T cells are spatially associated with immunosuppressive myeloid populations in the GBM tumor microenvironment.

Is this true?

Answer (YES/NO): YES